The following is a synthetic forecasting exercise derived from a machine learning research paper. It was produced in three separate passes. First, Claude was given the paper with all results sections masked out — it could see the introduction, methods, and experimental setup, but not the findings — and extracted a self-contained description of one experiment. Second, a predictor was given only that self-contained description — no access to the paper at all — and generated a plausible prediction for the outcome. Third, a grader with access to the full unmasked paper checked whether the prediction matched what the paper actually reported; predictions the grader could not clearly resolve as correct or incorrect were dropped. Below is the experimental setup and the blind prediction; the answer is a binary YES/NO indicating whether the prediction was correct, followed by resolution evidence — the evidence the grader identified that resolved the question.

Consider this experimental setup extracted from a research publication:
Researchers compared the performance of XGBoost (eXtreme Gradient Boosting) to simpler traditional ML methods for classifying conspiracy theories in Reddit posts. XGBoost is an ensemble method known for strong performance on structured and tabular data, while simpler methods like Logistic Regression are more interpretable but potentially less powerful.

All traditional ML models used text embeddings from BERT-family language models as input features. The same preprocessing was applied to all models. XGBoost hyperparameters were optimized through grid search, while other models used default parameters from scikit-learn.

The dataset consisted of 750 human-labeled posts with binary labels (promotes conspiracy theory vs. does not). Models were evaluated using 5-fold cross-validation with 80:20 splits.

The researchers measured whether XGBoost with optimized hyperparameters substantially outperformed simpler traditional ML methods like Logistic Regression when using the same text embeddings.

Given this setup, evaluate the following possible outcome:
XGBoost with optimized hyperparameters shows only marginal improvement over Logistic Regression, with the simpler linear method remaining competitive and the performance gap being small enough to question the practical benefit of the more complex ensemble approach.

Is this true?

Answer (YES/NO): NO